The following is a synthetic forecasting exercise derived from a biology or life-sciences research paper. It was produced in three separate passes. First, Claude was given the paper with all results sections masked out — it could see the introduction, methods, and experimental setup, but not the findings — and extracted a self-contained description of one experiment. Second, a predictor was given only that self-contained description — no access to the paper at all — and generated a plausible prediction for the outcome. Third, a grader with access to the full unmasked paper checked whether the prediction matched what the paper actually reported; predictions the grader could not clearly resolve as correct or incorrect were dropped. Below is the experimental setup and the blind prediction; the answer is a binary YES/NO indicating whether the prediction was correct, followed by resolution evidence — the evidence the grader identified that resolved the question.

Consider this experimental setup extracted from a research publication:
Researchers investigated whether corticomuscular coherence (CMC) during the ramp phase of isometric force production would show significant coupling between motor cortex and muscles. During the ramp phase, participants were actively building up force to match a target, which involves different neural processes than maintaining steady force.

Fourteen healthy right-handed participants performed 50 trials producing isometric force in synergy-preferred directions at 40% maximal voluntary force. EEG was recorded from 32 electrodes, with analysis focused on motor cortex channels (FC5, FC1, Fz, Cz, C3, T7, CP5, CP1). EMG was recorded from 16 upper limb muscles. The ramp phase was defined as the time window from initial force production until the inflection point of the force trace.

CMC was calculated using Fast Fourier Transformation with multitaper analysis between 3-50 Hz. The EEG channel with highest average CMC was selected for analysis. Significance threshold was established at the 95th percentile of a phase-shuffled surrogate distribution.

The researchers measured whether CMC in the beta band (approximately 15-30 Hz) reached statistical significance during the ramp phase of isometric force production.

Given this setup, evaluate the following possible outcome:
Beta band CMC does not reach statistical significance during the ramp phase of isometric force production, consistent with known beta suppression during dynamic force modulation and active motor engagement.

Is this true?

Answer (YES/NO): YES